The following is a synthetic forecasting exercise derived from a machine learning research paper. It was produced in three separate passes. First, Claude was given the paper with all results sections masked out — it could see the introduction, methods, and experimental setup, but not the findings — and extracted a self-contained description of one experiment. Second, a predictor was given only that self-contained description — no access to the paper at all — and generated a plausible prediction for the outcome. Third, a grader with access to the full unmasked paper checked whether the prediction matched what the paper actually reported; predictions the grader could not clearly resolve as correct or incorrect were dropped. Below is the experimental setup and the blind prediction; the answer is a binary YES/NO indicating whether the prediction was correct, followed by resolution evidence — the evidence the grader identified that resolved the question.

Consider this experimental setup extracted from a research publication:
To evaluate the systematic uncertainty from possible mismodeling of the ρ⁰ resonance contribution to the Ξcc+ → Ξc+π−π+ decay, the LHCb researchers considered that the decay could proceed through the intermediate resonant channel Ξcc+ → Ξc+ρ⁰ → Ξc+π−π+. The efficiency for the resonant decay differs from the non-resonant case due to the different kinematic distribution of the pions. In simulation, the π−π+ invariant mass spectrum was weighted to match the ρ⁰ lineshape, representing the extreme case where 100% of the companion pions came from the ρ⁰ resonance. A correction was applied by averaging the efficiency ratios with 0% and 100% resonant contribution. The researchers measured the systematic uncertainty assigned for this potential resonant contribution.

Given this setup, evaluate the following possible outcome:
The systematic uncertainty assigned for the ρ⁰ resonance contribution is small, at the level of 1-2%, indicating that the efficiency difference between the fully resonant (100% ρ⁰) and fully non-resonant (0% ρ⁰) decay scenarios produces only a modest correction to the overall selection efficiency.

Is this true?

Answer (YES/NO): YES